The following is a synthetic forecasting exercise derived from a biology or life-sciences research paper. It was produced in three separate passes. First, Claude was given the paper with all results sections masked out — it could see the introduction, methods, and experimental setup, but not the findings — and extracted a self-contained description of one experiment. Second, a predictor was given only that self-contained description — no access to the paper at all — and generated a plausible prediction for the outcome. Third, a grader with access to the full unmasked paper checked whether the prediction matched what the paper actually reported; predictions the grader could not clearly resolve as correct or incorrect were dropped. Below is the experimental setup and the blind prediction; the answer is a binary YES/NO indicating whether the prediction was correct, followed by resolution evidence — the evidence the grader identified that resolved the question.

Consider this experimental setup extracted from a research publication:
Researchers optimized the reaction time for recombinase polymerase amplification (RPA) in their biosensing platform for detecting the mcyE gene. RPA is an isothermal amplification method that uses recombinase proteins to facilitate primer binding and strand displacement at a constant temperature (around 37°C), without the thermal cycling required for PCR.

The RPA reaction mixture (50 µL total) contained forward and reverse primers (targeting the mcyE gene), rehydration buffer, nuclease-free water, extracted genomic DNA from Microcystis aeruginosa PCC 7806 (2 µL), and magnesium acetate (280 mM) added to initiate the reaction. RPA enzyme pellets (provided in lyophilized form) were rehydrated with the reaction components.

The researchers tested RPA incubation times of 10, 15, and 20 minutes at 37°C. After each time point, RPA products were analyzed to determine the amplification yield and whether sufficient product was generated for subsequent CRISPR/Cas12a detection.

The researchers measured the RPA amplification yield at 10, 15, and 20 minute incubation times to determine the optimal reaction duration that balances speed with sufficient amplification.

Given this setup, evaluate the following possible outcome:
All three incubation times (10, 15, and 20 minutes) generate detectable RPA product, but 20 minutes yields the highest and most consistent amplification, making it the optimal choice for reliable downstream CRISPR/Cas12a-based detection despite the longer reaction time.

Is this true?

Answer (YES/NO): NO